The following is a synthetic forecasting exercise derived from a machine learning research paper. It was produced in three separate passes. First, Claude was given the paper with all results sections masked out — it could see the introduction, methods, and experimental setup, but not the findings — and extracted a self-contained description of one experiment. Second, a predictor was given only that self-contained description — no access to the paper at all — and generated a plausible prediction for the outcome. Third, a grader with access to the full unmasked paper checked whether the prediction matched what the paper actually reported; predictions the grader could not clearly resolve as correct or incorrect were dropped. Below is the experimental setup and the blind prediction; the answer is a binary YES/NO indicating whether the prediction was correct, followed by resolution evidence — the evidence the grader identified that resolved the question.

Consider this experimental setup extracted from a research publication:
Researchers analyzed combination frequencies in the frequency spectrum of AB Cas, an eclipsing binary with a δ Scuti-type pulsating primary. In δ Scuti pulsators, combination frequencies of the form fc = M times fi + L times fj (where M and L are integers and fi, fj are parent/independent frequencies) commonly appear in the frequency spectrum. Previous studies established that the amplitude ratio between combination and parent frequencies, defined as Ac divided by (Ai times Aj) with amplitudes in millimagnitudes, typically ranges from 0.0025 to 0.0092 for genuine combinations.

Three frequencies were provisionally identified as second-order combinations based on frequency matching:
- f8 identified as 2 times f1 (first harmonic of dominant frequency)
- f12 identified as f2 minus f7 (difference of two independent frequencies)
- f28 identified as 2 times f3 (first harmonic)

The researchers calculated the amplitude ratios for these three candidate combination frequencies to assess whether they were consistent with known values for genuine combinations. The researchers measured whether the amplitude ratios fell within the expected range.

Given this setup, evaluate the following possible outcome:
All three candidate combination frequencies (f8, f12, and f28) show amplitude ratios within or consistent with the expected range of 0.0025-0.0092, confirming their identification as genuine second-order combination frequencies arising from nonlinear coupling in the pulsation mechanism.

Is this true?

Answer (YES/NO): NO